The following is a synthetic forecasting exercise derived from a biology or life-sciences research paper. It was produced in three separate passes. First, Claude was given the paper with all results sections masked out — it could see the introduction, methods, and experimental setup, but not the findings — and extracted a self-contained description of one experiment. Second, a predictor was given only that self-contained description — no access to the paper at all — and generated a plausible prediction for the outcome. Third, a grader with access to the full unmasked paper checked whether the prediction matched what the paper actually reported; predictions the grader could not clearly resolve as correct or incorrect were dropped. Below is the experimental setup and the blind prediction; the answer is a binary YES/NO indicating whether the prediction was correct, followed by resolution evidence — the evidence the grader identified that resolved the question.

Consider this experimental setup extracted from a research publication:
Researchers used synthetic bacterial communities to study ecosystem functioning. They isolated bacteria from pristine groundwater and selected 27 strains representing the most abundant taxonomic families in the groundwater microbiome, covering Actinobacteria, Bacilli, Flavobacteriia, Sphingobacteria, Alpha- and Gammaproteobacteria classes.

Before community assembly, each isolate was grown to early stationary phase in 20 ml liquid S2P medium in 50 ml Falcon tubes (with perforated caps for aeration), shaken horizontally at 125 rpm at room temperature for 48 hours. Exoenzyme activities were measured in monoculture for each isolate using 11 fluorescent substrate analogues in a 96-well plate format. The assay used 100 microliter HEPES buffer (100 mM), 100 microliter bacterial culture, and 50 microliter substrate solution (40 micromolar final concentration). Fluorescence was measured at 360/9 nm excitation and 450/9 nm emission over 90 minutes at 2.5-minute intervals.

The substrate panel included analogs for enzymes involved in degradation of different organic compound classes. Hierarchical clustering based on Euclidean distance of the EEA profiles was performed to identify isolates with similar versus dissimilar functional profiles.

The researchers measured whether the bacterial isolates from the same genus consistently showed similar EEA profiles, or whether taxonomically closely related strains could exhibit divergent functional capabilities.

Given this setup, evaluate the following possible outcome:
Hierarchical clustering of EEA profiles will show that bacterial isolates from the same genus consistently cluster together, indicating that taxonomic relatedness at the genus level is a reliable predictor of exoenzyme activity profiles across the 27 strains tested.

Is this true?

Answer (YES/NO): NO